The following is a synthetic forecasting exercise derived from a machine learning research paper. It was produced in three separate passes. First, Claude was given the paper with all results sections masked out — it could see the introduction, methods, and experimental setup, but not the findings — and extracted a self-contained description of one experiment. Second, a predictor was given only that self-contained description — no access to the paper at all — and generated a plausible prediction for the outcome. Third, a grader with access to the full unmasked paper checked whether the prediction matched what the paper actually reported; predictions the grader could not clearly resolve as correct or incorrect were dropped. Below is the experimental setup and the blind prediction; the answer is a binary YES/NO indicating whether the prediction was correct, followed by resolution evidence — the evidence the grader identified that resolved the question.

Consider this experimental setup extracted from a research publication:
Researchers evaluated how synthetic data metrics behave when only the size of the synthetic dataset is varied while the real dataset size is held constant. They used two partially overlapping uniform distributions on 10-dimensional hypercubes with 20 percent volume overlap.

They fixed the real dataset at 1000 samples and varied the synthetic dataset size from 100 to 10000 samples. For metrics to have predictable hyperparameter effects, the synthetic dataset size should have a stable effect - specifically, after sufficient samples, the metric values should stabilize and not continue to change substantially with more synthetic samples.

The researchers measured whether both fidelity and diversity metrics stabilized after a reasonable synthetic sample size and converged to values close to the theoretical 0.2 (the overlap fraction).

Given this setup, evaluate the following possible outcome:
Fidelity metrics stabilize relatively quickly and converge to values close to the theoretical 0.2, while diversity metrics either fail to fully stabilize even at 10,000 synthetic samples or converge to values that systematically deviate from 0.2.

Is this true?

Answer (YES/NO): NO